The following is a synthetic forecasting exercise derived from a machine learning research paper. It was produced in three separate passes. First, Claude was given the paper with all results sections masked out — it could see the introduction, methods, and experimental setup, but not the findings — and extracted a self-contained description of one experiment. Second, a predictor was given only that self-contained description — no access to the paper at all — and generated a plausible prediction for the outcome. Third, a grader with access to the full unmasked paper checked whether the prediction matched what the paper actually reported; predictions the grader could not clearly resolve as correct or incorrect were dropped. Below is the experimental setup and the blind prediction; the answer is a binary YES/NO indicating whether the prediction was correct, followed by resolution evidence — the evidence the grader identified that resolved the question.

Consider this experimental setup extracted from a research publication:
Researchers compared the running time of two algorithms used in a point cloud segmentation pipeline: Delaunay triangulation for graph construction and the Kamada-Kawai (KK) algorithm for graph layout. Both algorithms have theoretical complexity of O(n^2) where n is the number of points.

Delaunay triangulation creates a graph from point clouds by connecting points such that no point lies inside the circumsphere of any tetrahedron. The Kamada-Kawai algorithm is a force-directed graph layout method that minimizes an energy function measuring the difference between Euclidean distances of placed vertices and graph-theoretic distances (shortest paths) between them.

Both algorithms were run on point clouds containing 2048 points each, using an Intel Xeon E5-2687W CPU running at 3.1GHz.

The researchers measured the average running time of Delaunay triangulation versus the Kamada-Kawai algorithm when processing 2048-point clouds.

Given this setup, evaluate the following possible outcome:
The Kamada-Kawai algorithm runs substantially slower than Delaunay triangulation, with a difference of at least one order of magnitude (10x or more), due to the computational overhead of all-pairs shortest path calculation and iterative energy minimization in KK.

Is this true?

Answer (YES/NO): YES